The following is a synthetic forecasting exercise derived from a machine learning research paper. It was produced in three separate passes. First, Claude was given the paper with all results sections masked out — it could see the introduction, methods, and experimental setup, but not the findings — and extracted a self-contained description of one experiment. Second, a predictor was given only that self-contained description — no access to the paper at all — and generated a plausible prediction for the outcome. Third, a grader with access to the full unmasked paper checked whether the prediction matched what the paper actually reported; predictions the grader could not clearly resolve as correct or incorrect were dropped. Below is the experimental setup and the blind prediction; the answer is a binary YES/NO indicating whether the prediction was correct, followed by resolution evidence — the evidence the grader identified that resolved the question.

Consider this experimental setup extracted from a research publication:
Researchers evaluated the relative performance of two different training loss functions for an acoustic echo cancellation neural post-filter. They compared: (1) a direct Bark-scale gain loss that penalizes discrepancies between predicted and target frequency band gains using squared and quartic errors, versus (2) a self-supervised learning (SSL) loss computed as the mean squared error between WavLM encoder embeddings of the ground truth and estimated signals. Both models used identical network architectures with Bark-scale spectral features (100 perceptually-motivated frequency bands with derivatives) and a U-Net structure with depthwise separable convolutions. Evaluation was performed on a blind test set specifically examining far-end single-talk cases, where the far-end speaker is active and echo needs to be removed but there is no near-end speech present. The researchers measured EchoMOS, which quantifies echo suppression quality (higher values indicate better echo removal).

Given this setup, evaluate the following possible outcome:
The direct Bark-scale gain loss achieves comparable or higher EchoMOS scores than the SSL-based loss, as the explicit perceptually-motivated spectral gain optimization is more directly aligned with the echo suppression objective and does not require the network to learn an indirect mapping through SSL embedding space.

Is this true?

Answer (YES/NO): YES